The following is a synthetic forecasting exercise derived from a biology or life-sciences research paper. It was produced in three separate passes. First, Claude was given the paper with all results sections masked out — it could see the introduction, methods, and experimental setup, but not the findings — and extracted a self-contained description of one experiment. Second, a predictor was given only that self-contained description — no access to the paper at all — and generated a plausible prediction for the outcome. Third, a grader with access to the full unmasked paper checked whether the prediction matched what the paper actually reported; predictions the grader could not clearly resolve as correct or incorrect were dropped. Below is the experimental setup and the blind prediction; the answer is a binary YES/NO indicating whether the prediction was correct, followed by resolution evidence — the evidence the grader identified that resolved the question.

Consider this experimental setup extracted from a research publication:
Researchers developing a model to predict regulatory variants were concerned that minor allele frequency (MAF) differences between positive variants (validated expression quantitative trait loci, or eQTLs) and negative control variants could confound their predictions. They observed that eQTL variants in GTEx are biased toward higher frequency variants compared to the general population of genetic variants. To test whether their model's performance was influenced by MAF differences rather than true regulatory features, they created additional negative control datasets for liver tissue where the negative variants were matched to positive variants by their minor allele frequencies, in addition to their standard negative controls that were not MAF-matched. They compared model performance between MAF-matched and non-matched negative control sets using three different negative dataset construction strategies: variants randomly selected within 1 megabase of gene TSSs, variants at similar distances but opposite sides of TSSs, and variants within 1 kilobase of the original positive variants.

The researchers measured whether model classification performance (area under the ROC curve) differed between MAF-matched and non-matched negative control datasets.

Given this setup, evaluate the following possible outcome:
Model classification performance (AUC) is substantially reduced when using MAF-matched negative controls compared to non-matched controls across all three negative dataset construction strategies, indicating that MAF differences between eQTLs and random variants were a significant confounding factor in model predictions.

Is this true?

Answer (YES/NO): NO